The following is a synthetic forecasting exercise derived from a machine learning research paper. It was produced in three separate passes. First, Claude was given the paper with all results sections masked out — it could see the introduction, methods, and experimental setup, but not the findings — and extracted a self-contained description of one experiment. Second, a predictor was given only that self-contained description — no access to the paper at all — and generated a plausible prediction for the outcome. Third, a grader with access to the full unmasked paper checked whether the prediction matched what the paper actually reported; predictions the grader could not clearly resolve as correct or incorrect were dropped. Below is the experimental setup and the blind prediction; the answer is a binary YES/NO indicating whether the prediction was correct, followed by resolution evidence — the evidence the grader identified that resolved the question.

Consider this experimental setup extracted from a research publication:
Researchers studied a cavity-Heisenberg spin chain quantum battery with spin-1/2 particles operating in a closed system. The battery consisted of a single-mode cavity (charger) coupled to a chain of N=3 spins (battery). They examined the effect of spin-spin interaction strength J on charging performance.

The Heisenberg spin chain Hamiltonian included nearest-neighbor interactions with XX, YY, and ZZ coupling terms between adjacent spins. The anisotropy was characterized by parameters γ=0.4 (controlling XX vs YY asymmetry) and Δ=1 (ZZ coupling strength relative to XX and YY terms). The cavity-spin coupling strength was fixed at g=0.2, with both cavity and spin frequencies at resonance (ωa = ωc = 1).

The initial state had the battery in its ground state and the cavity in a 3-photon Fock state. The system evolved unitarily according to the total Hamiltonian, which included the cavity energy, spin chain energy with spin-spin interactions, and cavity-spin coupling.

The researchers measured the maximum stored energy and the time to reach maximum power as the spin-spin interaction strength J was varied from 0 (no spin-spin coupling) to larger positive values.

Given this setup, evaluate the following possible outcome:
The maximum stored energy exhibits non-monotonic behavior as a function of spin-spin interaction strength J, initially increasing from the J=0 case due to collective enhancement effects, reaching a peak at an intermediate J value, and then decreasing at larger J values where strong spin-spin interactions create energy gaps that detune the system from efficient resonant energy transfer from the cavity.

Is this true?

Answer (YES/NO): NO